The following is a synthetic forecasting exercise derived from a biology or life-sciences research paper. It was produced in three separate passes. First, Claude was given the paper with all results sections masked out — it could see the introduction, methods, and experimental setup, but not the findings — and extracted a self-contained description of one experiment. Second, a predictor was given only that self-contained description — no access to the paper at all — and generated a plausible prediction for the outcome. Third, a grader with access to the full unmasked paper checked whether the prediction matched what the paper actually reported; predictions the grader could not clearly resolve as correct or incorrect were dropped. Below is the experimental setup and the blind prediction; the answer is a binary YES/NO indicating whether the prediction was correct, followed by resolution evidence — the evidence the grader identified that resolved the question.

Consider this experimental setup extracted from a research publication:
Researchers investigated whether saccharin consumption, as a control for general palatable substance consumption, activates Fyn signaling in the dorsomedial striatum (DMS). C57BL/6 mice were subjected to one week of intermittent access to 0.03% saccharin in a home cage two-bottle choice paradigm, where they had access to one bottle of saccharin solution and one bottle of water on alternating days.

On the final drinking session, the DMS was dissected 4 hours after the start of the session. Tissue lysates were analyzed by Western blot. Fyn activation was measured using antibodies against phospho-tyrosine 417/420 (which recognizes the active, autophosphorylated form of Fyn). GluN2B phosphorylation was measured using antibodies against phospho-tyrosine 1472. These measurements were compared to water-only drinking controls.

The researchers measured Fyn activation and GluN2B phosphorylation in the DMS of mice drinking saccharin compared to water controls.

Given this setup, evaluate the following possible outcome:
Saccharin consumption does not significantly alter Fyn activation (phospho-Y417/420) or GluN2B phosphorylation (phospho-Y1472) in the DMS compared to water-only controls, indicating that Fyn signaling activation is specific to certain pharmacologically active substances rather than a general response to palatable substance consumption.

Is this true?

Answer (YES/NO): YES